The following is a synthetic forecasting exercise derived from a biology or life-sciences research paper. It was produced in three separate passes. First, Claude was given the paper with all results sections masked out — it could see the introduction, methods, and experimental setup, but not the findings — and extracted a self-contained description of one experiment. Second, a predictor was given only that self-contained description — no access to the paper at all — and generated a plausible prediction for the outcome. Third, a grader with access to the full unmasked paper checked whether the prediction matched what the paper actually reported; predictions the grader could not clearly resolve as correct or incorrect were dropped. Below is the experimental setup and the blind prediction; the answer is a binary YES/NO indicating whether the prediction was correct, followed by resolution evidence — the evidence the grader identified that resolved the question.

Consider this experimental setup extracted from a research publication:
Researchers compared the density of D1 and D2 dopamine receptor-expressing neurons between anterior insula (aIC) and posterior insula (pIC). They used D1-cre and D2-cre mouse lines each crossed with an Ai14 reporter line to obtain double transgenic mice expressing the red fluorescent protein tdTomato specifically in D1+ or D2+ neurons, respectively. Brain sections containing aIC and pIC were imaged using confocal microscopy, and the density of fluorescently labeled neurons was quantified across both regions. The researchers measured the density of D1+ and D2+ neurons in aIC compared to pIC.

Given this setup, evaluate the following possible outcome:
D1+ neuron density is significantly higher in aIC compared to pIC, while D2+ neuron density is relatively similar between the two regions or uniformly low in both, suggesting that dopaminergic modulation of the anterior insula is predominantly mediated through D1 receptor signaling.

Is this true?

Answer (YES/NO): YES